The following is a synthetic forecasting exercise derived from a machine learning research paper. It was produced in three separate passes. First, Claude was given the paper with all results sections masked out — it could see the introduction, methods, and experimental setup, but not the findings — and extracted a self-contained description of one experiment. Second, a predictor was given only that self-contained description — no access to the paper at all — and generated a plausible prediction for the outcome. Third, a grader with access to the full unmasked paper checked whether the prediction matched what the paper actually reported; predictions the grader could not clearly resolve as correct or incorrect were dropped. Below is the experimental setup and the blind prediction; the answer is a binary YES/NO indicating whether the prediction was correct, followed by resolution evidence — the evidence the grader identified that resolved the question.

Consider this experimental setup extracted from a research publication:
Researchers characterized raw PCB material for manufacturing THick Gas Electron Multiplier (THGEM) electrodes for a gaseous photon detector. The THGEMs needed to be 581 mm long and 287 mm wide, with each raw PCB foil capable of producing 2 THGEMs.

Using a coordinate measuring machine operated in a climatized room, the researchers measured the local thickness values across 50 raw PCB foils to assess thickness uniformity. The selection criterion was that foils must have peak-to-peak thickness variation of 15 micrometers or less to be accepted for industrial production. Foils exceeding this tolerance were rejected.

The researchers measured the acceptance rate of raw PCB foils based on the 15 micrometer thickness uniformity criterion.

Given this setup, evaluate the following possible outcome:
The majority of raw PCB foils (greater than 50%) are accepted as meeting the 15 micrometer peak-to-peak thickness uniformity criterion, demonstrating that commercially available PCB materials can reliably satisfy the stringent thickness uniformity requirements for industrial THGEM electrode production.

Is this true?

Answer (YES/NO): NO